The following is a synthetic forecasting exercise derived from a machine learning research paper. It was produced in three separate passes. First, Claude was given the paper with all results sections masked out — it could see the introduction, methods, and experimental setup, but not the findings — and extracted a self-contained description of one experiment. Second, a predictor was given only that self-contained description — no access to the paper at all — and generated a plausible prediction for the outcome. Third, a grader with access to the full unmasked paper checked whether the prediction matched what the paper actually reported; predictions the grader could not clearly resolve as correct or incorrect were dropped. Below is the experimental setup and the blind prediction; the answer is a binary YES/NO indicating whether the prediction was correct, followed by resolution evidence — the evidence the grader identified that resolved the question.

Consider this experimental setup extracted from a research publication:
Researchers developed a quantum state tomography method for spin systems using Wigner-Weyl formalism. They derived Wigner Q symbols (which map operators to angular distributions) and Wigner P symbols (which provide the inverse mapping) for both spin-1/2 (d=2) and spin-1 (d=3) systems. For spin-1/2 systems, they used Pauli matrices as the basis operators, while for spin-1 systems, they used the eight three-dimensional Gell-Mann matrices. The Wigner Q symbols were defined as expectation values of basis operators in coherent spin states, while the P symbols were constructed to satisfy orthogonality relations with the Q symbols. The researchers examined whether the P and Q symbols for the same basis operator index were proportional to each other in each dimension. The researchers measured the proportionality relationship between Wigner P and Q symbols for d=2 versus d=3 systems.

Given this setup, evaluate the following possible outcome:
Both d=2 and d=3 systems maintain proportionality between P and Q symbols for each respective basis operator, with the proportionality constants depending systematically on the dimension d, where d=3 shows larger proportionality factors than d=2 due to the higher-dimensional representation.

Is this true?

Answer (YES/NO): NO